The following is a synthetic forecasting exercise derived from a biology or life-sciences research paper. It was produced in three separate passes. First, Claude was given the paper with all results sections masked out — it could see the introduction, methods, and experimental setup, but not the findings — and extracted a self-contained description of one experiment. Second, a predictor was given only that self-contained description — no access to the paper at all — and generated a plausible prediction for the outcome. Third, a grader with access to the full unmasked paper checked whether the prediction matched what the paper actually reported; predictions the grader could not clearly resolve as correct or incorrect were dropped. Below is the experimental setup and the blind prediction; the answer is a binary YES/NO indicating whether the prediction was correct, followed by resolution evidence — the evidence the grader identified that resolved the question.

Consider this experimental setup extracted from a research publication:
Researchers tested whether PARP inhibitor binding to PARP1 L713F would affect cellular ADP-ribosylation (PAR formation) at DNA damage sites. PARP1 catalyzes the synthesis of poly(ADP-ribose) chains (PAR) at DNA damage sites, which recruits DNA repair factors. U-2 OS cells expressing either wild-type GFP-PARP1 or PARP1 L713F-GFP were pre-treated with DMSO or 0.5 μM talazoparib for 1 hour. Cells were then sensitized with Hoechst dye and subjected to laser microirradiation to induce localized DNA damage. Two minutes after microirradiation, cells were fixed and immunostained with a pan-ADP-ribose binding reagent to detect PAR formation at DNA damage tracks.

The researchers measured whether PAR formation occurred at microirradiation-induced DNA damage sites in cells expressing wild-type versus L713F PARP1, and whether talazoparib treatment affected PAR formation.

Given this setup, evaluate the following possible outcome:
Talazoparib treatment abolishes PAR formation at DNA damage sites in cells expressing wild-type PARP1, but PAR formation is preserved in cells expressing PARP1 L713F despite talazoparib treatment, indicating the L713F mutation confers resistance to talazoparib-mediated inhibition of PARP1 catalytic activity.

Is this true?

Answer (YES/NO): NO